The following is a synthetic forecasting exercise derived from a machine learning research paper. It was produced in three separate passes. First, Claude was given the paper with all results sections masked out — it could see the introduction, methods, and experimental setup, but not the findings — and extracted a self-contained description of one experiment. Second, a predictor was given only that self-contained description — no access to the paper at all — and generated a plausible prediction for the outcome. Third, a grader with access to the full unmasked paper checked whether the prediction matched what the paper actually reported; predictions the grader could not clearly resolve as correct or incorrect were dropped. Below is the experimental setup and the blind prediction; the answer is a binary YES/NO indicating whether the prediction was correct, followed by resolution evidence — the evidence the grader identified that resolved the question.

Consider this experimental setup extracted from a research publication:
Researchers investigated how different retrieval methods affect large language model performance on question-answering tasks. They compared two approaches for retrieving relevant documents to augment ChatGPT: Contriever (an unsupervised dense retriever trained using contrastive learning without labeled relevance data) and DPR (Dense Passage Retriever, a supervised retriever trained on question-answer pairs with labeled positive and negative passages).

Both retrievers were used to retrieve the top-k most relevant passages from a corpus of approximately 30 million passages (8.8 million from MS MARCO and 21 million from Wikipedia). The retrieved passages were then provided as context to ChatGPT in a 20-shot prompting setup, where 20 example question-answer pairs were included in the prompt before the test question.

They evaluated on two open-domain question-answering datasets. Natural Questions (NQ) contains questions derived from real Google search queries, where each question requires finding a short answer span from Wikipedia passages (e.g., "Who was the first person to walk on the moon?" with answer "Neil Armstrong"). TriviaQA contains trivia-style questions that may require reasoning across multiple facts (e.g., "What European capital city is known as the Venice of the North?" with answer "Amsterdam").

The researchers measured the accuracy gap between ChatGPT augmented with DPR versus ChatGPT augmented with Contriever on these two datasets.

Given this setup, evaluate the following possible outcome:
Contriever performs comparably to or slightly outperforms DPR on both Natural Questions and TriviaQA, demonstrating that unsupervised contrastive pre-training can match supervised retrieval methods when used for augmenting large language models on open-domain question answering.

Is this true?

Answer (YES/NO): NO